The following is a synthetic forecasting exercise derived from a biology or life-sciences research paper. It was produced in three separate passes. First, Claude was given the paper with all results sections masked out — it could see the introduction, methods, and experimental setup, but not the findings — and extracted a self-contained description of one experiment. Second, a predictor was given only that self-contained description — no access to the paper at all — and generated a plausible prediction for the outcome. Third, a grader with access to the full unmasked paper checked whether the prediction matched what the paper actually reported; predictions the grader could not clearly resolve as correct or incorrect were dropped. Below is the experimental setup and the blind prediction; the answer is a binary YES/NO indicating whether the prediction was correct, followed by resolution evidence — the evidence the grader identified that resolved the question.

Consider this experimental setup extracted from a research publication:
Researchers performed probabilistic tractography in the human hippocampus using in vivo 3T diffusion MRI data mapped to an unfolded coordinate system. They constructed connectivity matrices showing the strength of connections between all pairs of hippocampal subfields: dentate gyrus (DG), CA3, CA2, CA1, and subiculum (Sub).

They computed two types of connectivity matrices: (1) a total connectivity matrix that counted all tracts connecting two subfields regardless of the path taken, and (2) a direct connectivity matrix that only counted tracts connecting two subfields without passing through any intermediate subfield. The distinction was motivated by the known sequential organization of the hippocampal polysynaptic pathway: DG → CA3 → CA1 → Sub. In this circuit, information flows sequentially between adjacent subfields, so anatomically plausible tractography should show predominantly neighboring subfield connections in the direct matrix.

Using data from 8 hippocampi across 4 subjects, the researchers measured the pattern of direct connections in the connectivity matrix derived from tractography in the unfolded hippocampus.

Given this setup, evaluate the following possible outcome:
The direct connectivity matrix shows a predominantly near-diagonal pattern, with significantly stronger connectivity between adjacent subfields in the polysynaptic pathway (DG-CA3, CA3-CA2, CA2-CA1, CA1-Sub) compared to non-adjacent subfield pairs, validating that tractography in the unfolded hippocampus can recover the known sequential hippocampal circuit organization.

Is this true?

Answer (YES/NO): YES